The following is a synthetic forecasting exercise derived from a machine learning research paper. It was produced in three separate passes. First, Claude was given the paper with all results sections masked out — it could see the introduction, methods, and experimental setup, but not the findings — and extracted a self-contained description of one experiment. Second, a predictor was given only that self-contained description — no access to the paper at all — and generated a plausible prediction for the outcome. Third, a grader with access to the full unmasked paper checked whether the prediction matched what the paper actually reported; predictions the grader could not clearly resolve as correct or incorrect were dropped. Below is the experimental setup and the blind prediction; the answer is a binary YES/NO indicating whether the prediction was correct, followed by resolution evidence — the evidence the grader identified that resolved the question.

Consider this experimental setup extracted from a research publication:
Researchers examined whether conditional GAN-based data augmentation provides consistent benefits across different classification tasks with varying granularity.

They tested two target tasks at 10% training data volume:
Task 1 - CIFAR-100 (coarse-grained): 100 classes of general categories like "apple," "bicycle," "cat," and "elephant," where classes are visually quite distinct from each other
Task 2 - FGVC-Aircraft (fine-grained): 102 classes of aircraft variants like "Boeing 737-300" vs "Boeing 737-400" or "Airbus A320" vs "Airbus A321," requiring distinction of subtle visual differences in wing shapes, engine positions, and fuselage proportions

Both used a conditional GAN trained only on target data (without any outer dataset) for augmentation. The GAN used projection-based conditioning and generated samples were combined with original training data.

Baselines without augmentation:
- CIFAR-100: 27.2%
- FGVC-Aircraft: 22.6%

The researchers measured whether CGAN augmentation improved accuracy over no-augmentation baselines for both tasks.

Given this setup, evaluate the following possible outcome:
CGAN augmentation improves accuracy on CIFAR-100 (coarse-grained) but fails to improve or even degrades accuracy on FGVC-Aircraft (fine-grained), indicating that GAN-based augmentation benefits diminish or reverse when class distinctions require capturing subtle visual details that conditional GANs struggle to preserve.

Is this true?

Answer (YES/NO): NO